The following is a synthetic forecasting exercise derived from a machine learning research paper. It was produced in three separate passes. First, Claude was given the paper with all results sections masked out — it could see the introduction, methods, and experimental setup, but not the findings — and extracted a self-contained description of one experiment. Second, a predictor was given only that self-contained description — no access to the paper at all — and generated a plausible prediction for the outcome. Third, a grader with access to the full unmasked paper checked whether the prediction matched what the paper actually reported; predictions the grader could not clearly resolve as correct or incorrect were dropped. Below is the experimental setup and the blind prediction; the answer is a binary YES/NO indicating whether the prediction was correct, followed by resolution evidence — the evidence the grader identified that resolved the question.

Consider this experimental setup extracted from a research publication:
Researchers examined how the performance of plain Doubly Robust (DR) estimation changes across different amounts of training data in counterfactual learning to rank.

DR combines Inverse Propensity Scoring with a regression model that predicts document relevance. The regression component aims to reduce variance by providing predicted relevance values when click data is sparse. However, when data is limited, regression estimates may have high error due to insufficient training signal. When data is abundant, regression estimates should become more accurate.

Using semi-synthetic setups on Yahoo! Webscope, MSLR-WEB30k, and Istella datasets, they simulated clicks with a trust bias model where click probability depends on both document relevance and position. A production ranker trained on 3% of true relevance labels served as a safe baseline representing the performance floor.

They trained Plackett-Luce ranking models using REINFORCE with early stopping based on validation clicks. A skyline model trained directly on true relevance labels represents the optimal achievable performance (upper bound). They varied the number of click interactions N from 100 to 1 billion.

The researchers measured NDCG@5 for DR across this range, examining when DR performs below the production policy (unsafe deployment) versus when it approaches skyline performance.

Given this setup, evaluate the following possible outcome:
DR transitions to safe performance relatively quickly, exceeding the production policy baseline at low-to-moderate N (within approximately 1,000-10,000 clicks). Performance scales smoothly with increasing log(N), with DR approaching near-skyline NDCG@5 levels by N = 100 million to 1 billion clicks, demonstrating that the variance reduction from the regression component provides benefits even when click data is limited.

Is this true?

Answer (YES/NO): NO